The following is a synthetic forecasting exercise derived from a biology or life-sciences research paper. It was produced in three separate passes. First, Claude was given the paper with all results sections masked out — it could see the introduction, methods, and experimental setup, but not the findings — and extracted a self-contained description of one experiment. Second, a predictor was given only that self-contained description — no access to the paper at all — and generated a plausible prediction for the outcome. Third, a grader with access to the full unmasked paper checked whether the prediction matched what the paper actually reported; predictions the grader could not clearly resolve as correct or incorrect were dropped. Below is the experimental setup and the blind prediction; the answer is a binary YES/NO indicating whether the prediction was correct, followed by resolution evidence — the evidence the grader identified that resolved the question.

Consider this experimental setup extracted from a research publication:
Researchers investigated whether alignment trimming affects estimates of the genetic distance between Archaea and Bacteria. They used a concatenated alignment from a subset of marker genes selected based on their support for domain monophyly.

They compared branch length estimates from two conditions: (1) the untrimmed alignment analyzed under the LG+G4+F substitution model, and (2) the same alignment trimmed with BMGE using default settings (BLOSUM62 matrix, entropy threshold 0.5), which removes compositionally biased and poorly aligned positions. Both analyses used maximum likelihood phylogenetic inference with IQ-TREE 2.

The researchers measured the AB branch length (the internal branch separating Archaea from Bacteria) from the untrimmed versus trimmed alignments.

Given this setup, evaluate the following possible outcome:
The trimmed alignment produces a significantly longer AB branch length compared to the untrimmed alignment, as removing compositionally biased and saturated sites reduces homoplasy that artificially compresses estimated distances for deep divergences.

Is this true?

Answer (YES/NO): YES